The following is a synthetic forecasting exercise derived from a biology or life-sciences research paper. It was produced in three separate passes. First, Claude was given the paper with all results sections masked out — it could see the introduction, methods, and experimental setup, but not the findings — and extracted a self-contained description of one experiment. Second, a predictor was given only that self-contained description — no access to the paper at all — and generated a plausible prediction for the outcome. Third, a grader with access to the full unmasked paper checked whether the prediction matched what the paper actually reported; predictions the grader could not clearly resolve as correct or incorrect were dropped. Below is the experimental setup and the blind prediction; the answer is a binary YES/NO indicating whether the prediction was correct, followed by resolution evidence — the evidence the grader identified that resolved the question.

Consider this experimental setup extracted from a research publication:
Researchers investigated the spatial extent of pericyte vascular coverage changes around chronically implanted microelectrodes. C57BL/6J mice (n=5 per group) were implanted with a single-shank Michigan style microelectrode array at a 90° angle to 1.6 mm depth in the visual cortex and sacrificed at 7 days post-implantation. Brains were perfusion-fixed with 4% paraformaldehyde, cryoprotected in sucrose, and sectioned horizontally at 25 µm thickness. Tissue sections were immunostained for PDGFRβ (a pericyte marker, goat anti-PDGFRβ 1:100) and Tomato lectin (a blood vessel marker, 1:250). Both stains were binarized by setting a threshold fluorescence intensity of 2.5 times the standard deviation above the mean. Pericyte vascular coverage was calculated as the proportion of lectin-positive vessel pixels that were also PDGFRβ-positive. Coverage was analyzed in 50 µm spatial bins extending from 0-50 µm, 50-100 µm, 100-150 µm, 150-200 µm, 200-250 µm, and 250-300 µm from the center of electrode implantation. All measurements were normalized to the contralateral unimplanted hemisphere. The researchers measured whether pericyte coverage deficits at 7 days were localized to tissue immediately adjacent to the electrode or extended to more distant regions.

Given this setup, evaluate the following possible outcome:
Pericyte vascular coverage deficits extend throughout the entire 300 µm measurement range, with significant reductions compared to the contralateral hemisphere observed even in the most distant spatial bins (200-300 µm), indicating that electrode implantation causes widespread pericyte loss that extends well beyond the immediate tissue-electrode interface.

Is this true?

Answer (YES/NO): NO